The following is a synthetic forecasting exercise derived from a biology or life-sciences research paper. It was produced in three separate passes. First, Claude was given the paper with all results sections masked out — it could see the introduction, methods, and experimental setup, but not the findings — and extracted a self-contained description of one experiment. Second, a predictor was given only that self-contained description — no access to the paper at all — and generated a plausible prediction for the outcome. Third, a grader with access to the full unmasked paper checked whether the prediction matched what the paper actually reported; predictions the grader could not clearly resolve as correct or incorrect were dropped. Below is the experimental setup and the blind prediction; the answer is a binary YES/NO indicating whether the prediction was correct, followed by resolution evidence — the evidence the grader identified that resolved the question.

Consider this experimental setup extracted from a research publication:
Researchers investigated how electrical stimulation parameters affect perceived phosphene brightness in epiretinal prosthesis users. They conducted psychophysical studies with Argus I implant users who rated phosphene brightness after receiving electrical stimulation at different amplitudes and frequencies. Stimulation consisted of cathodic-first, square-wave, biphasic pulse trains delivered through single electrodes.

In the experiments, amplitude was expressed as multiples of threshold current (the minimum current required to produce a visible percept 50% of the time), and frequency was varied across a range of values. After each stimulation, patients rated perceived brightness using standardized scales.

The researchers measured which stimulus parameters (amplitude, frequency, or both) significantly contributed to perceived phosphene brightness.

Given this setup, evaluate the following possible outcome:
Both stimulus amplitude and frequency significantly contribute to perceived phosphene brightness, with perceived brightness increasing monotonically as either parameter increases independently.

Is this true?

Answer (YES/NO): YES